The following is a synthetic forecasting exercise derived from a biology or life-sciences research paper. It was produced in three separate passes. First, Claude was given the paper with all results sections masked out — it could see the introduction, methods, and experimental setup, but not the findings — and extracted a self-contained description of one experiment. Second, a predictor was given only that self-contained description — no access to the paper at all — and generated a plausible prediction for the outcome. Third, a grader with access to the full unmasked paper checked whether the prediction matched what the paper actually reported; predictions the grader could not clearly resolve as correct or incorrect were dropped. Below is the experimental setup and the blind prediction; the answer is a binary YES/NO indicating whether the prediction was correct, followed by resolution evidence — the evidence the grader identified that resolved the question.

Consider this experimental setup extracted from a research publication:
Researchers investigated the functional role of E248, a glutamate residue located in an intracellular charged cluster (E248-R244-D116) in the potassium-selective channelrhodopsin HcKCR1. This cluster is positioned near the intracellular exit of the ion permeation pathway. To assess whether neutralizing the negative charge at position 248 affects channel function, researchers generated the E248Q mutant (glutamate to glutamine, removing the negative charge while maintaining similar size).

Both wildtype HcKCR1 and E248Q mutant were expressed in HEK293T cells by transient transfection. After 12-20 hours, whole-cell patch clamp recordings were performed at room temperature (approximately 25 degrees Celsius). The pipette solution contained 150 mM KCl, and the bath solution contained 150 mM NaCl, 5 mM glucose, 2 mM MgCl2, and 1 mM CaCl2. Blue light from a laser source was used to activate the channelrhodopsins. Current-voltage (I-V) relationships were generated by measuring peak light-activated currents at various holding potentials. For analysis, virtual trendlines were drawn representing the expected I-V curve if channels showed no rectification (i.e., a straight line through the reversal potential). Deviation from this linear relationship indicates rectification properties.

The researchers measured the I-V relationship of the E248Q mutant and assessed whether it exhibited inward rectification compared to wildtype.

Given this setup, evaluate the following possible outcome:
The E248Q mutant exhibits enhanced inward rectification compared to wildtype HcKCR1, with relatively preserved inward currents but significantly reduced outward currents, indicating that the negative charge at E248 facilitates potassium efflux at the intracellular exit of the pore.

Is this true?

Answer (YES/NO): YES